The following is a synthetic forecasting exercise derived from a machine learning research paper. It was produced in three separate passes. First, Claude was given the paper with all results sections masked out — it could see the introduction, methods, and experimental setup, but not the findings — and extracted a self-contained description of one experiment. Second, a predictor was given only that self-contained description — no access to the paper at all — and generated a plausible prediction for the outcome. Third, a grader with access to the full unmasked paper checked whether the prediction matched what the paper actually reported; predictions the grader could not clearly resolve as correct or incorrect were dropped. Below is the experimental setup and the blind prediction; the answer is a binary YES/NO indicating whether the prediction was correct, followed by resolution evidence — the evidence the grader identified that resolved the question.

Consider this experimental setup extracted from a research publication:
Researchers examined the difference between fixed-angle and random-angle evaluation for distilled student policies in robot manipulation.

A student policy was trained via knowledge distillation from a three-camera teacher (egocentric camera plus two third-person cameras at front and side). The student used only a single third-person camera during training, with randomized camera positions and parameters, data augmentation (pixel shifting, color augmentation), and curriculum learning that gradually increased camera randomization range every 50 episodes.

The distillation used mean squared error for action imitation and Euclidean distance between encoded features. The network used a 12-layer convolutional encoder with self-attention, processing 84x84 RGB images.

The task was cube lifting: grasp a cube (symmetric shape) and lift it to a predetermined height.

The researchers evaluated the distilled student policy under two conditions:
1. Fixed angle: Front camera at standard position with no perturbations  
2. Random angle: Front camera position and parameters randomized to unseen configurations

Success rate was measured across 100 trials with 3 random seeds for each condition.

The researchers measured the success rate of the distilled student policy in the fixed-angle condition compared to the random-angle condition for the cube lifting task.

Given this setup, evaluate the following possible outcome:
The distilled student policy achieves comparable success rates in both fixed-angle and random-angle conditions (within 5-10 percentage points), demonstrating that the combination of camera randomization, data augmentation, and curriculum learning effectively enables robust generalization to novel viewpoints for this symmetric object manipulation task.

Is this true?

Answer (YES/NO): YES